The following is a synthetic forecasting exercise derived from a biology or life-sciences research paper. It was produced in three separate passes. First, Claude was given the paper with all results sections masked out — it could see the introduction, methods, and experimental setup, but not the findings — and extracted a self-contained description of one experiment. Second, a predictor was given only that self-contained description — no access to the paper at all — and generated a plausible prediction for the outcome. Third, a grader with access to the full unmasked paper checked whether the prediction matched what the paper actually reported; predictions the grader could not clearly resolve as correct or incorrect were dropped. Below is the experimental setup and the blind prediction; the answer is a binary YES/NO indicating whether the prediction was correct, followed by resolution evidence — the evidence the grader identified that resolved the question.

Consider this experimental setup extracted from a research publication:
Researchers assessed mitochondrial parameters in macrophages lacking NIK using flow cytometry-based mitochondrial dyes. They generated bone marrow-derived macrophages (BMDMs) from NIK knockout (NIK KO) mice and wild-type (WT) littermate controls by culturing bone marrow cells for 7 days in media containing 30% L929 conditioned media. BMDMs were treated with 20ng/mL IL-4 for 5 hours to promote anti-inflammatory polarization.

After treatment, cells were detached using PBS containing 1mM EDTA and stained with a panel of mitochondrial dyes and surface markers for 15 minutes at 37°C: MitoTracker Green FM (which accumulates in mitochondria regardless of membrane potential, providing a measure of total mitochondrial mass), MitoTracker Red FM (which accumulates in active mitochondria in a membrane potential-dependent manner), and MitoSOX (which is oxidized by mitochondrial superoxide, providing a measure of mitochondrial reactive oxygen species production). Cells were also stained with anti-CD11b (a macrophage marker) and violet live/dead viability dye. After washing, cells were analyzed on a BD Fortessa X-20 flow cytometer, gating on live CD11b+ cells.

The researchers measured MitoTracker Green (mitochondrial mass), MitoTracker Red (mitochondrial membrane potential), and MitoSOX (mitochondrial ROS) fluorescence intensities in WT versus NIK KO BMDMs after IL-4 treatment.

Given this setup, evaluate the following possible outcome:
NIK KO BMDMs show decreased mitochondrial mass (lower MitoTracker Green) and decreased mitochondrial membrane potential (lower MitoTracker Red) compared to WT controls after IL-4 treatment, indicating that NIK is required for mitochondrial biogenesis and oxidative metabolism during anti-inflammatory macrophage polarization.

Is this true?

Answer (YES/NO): NO